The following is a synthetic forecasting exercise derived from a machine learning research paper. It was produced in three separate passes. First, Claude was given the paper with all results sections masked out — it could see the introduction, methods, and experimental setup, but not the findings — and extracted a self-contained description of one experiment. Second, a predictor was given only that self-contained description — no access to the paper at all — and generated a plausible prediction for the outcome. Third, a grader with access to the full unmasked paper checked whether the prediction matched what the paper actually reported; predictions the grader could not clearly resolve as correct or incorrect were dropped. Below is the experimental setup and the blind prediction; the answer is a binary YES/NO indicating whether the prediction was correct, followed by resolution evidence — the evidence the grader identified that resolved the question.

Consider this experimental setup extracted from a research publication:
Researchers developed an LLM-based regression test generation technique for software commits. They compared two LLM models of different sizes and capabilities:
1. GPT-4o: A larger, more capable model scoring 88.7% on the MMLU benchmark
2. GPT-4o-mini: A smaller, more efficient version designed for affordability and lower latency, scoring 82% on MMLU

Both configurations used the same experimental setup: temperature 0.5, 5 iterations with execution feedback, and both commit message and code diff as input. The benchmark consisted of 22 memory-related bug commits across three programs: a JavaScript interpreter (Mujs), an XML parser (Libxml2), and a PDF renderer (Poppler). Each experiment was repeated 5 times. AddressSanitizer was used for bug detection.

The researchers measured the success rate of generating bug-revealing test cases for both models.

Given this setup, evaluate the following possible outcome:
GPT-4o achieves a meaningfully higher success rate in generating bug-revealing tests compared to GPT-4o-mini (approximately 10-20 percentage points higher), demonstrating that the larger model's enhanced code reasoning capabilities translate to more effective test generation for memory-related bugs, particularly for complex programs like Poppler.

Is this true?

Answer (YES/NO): NO